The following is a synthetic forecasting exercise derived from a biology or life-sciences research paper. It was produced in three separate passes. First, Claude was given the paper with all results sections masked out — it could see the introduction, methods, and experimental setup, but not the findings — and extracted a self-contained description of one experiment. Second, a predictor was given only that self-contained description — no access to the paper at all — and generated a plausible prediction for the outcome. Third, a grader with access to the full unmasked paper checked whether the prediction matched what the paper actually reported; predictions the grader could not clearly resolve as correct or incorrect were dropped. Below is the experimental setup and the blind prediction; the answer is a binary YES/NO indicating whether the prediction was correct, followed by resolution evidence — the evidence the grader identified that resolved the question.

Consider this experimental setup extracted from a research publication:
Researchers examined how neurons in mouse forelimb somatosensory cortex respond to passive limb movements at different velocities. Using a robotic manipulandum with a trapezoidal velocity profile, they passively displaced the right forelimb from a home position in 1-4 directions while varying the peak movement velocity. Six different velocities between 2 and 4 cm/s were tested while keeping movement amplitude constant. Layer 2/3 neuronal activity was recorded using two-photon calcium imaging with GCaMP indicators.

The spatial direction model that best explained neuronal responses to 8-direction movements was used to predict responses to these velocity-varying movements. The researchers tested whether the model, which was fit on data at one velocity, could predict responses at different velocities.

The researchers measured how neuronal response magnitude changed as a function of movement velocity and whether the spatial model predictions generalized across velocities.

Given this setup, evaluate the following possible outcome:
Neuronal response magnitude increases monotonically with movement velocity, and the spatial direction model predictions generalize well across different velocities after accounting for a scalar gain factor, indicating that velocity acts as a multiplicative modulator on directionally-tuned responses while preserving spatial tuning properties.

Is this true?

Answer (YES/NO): NO